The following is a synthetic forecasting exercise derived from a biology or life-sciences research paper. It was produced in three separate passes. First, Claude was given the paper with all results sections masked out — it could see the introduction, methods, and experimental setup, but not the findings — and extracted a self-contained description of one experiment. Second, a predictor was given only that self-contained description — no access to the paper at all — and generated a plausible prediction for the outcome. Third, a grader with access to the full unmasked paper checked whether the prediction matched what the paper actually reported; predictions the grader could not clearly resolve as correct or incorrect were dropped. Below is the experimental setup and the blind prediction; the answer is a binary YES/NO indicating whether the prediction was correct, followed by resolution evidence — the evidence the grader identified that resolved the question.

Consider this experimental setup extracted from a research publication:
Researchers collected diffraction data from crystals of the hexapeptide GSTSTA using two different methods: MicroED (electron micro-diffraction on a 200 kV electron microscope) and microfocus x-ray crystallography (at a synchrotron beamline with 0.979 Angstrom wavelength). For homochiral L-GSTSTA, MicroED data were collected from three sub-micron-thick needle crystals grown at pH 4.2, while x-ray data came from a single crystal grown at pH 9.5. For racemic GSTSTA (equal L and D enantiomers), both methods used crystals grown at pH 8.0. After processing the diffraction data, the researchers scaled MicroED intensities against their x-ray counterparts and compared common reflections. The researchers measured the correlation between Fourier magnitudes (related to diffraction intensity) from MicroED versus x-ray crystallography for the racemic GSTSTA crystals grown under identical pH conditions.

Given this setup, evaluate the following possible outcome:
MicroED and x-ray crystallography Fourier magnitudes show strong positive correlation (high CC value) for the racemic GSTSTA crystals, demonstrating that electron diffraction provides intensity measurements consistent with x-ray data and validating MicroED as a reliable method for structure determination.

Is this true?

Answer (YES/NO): NO